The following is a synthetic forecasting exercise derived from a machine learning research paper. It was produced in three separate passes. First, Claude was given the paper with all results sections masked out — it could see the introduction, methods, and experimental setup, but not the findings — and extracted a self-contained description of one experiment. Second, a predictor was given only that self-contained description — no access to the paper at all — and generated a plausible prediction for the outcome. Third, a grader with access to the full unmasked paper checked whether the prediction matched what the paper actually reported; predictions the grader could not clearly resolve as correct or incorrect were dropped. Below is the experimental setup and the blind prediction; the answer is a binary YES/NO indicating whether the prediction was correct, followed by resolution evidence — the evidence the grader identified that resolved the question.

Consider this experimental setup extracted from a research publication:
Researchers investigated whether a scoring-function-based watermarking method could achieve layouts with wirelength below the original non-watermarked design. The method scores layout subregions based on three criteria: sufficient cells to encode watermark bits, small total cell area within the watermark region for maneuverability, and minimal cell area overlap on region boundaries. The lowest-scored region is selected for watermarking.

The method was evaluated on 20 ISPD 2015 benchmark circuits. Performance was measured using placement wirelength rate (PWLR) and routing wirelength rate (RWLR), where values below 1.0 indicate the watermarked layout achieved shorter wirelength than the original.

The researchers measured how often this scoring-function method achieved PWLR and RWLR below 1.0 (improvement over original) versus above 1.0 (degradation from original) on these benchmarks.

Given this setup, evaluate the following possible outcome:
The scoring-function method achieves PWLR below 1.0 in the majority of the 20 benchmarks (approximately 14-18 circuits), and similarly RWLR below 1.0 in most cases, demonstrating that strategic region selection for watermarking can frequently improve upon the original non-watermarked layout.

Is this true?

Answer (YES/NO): YES